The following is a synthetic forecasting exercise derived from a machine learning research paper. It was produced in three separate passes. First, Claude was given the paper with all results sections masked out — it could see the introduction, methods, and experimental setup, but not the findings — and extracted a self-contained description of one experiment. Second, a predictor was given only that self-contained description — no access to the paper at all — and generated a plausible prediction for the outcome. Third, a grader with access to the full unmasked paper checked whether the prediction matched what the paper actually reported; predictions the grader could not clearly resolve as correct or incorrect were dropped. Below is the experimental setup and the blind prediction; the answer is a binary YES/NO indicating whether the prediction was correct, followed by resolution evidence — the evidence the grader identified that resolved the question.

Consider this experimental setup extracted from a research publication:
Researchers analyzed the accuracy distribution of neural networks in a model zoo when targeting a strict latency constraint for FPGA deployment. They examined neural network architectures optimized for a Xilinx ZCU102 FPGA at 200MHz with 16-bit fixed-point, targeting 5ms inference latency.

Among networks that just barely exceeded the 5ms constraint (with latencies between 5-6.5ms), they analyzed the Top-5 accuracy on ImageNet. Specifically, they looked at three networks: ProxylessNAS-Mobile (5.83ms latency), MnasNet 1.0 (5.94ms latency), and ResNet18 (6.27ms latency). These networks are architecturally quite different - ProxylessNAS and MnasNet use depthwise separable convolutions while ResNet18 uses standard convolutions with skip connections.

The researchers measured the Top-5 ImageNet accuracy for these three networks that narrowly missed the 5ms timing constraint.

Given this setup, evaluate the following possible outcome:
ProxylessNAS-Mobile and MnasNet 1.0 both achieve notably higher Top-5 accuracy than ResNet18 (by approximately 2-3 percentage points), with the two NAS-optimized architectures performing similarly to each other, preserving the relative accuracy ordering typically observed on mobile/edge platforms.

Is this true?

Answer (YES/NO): YES